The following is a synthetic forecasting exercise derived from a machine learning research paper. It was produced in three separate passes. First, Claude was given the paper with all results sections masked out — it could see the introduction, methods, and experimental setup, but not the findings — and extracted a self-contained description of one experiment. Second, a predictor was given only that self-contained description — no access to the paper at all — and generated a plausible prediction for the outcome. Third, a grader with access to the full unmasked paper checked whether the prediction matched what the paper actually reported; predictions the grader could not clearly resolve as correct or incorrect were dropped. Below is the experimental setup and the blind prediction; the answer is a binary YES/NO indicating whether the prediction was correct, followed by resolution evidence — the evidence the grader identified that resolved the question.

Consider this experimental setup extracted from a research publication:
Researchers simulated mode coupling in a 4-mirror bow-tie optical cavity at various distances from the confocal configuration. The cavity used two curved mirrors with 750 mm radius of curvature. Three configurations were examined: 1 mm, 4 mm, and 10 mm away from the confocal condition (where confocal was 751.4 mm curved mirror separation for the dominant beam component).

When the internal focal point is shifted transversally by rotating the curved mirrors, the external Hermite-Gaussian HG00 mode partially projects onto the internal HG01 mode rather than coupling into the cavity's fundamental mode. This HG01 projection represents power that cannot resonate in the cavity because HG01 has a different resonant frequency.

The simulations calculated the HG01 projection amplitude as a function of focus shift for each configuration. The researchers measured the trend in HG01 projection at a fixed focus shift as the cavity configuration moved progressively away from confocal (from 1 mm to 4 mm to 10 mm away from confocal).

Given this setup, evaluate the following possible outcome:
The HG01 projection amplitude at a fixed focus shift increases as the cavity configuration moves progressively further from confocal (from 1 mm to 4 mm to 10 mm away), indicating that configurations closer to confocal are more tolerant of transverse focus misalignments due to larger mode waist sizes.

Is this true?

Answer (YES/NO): YES